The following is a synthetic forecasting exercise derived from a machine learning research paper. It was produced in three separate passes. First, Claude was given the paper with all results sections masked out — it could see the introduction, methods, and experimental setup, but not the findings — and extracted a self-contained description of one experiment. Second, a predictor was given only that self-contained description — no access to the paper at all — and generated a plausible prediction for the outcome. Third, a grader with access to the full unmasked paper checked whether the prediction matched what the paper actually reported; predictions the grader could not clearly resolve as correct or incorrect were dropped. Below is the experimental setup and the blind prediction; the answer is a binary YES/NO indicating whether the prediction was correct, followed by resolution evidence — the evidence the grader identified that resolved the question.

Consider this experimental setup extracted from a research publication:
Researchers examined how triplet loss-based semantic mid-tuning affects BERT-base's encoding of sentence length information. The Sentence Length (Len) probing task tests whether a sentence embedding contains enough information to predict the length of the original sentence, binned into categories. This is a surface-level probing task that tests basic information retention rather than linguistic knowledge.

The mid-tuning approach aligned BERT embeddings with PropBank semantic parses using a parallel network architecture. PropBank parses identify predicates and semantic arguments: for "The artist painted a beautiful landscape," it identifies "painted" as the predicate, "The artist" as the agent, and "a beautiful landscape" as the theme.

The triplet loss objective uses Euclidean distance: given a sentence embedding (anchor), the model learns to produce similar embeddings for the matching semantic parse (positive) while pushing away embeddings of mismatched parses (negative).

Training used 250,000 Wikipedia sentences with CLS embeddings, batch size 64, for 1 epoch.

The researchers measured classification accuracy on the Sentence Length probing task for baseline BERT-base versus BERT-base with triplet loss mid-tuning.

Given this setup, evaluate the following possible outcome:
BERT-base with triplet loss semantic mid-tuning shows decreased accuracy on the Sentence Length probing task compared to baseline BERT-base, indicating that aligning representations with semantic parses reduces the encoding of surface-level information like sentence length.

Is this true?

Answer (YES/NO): NO